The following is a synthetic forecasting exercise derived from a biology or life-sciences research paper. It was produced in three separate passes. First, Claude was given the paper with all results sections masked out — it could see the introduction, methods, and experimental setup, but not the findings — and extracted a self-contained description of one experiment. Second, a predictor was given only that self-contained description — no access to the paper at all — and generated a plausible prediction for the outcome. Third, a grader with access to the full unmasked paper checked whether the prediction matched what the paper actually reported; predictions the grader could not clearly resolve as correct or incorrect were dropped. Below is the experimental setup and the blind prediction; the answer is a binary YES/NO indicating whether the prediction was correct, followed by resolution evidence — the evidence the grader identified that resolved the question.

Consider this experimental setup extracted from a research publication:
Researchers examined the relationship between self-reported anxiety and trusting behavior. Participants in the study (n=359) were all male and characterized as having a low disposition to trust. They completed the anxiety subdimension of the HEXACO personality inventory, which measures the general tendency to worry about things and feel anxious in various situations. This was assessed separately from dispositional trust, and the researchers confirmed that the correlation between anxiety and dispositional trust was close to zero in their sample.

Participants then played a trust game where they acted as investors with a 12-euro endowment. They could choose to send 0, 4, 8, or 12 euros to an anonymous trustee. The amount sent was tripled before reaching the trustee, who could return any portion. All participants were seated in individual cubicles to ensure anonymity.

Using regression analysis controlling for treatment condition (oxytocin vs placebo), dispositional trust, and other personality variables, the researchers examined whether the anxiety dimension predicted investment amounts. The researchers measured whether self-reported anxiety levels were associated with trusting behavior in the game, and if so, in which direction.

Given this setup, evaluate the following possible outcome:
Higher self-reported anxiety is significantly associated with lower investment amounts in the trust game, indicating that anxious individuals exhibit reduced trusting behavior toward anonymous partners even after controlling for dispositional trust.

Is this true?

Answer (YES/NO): NO